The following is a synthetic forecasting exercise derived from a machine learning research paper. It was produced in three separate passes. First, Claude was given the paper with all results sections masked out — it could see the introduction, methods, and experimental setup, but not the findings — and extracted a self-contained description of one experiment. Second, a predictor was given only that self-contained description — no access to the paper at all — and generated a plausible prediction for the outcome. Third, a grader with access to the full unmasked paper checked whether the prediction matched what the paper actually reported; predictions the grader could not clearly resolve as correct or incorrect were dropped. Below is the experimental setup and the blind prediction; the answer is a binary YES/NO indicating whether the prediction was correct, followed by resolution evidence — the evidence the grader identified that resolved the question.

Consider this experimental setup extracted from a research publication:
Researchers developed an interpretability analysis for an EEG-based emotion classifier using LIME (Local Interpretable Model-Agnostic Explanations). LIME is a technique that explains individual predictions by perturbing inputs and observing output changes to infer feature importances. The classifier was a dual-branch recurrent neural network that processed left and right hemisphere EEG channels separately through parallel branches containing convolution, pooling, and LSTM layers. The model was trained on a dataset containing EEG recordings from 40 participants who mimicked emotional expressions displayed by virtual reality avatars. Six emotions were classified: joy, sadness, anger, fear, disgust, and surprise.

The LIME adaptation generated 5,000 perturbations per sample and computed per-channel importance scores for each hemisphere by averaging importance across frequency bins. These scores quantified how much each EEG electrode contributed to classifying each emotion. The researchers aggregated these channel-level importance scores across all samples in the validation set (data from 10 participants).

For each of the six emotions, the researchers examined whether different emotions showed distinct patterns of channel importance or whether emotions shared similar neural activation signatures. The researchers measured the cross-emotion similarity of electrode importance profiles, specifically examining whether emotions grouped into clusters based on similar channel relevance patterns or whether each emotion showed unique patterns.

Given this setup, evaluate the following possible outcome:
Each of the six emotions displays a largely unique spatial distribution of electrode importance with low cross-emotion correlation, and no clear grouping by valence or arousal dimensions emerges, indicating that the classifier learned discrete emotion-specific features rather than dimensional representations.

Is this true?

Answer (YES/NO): NO